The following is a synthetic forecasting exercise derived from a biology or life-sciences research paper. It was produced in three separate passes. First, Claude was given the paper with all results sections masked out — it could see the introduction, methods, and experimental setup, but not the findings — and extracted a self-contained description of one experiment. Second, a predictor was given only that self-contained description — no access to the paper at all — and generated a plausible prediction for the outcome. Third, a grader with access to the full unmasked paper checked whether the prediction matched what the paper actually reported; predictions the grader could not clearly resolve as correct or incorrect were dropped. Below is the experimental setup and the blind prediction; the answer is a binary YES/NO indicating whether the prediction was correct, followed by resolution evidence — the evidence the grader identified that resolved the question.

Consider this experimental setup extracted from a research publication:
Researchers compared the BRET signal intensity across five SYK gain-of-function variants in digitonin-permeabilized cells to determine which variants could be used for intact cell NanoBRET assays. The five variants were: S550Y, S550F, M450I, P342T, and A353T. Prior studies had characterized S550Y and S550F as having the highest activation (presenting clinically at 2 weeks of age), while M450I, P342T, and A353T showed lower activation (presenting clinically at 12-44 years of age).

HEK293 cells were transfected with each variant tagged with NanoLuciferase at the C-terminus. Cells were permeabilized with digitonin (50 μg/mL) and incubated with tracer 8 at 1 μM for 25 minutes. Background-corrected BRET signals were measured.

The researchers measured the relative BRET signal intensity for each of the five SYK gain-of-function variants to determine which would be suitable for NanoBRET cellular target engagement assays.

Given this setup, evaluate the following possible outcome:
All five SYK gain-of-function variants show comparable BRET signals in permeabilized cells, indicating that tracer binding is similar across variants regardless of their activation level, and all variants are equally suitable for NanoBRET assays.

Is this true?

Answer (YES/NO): NO